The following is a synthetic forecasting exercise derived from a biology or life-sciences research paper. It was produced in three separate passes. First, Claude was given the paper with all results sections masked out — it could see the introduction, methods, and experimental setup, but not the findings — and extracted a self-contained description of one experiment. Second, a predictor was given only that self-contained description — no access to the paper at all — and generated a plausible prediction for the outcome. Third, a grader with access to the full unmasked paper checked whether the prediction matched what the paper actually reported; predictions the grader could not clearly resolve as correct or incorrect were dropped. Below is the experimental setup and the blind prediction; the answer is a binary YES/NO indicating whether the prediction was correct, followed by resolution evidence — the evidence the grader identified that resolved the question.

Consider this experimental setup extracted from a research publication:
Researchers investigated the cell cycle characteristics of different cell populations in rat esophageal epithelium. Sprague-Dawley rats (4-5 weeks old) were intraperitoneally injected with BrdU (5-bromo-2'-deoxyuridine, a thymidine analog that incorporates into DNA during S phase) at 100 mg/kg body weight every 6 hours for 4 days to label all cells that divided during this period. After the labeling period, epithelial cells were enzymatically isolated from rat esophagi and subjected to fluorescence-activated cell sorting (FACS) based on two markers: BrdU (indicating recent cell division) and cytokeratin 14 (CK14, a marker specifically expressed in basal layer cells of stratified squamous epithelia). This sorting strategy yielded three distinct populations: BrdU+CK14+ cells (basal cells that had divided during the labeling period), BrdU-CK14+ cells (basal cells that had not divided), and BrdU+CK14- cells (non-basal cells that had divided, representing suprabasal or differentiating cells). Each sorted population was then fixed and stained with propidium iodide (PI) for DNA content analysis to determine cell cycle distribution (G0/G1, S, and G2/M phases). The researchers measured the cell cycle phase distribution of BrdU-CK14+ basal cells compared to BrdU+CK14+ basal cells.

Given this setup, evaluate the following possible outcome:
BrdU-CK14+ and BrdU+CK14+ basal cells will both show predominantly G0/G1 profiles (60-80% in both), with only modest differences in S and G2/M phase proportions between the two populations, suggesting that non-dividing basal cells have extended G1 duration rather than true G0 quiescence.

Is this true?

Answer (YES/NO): NO